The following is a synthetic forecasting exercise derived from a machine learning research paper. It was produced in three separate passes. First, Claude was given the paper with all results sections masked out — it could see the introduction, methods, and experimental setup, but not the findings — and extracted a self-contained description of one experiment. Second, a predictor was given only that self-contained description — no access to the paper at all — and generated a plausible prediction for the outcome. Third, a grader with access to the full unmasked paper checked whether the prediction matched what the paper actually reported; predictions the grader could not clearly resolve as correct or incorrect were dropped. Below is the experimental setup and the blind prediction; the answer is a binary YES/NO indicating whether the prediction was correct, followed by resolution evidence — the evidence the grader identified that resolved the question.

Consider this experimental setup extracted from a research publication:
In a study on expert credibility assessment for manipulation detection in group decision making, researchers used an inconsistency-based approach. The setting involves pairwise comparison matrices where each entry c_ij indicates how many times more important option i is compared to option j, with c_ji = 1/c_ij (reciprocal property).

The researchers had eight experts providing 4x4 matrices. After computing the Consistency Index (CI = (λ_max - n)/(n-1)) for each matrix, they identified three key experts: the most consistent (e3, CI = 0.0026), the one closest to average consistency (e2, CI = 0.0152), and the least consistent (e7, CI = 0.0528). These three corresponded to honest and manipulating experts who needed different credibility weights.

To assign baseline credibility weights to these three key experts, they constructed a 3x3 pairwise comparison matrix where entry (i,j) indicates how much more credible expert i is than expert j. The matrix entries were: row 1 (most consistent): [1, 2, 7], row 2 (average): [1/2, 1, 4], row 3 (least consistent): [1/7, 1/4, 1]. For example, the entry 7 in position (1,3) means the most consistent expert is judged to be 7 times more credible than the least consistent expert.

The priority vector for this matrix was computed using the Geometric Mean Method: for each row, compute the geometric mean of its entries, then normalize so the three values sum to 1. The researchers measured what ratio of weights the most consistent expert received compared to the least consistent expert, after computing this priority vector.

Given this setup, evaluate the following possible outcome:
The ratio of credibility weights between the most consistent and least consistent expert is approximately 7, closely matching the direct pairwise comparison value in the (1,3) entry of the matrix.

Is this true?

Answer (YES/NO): NO